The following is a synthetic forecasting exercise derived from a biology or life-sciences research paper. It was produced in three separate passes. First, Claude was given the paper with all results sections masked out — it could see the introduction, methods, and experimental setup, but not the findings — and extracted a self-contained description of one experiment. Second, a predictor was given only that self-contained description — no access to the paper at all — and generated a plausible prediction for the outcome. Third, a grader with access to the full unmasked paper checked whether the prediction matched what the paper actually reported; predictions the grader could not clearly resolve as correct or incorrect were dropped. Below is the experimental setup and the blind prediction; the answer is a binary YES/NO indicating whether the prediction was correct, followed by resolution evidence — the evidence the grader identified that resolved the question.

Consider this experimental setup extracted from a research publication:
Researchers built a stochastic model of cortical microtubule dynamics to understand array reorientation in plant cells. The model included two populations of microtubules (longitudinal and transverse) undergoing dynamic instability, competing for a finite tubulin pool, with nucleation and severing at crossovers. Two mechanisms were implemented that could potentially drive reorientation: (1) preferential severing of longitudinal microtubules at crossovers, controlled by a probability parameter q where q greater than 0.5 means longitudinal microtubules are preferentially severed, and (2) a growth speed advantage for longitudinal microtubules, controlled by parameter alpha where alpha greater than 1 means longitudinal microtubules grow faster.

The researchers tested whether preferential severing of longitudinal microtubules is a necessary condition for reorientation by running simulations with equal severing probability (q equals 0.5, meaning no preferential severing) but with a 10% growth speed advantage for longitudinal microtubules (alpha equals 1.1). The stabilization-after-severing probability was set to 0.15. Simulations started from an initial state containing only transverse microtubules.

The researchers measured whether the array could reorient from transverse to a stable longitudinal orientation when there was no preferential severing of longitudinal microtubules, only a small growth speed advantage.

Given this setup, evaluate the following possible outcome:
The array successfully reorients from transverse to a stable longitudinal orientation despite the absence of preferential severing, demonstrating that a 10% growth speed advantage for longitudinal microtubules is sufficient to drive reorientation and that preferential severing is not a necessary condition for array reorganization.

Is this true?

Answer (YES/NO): YES